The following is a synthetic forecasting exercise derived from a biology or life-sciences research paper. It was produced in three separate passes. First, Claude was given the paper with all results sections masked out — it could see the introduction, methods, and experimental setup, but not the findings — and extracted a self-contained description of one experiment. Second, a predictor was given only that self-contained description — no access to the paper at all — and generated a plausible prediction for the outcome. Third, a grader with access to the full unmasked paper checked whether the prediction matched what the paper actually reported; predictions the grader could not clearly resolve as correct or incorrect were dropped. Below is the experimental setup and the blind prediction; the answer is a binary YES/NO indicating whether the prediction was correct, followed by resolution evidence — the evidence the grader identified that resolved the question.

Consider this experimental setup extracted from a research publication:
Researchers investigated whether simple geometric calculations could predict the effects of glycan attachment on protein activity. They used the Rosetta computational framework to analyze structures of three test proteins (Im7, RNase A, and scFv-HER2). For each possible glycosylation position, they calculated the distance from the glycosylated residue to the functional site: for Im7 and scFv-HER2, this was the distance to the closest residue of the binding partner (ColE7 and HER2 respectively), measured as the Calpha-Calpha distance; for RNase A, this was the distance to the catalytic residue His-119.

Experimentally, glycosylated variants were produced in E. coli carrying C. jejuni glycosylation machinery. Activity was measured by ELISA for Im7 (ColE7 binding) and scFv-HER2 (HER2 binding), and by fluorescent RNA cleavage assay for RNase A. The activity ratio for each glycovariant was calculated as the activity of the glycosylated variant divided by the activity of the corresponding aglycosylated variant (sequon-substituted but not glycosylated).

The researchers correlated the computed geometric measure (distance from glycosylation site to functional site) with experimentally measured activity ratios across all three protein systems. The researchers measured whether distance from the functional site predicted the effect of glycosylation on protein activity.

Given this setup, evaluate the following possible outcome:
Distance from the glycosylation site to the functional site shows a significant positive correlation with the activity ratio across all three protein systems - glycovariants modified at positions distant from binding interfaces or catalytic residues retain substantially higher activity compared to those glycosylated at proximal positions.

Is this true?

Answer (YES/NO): NO